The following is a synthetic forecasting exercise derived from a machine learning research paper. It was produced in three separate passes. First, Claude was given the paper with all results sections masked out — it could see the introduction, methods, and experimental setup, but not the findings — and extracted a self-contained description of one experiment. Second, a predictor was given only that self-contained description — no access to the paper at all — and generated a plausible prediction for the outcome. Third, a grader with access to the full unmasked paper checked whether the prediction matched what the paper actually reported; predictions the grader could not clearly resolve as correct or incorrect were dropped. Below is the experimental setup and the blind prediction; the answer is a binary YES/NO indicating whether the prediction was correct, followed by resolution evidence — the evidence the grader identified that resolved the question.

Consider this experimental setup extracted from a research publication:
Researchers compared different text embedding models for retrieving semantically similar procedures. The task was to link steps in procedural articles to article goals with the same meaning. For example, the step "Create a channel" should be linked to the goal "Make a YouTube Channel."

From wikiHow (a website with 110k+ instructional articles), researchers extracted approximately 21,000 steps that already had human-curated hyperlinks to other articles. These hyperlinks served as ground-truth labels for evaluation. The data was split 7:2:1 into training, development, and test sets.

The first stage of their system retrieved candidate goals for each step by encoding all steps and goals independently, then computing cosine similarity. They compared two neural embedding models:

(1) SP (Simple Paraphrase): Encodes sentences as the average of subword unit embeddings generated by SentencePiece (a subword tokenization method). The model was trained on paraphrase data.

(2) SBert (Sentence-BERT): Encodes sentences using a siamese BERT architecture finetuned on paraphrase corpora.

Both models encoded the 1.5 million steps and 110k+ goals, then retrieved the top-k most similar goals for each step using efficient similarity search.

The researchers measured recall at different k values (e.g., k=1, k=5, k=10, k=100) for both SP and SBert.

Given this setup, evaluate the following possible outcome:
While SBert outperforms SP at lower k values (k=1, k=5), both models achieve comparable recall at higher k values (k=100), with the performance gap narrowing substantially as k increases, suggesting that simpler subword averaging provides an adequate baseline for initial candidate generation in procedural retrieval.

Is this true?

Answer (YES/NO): NO